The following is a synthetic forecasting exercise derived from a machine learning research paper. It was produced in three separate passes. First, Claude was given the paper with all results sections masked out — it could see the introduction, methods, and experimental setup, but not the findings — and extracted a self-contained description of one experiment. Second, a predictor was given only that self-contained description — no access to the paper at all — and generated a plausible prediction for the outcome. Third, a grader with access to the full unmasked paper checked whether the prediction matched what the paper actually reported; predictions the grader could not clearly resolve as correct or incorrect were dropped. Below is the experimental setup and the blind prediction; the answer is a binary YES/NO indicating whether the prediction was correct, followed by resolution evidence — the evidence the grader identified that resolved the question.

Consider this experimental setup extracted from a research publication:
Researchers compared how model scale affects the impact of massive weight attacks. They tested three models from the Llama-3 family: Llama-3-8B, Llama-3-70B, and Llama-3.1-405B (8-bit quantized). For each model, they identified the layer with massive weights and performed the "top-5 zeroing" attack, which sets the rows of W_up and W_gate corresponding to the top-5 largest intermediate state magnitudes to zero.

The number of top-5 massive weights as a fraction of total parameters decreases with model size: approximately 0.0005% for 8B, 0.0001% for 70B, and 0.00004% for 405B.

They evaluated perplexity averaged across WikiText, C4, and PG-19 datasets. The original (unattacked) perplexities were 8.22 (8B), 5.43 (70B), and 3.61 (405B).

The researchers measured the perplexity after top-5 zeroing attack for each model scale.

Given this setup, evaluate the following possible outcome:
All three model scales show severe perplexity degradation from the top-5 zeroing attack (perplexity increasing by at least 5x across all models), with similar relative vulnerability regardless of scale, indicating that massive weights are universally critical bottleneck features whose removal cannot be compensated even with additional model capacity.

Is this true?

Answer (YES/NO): NO